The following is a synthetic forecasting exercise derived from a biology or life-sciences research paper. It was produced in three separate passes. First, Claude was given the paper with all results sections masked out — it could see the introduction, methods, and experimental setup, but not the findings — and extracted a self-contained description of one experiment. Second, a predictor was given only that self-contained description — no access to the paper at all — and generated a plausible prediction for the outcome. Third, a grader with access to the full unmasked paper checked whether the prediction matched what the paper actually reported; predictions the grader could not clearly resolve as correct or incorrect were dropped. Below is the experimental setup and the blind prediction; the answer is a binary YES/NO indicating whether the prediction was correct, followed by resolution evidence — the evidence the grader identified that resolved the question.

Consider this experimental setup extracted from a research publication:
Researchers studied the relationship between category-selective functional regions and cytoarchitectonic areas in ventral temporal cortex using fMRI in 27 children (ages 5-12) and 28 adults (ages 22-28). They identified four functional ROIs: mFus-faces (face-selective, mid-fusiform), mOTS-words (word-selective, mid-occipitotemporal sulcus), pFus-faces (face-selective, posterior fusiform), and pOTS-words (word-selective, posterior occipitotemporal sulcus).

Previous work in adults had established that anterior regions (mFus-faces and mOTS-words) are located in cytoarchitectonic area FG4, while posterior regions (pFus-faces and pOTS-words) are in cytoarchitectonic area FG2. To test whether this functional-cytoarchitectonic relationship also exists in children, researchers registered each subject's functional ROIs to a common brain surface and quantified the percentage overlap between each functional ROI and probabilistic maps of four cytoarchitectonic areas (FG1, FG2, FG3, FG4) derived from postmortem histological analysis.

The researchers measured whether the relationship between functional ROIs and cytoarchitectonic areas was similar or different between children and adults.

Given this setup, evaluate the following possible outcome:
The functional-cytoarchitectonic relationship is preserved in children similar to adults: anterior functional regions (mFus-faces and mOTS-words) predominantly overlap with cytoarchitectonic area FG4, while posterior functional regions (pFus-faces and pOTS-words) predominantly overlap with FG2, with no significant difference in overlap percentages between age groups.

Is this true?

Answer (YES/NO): YES